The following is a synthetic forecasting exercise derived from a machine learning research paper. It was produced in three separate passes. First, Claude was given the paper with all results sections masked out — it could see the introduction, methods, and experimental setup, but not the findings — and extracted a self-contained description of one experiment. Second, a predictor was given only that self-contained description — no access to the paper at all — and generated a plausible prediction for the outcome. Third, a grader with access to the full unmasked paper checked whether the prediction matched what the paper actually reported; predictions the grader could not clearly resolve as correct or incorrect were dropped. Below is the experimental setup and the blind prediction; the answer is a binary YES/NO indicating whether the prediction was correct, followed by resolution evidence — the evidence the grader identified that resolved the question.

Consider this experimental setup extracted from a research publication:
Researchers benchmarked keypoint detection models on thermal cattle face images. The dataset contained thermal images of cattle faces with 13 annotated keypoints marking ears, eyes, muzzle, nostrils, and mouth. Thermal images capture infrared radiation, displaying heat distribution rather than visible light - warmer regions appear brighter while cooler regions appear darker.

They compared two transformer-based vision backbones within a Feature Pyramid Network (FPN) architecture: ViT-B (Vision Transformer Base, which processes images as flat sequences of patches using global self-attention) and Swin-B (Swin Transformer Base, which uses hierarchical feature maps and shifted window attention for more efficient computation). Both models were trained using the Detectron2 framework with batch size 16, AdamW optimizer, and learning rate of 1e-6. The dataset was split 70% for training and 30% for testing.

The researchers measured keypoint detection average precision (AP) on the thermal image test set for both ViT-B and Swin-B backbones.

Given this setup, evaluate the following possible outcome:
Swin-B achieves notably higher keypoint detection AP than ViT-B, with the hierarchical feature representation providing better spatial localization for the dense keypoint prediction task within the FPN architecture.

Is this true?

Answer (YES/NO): YES